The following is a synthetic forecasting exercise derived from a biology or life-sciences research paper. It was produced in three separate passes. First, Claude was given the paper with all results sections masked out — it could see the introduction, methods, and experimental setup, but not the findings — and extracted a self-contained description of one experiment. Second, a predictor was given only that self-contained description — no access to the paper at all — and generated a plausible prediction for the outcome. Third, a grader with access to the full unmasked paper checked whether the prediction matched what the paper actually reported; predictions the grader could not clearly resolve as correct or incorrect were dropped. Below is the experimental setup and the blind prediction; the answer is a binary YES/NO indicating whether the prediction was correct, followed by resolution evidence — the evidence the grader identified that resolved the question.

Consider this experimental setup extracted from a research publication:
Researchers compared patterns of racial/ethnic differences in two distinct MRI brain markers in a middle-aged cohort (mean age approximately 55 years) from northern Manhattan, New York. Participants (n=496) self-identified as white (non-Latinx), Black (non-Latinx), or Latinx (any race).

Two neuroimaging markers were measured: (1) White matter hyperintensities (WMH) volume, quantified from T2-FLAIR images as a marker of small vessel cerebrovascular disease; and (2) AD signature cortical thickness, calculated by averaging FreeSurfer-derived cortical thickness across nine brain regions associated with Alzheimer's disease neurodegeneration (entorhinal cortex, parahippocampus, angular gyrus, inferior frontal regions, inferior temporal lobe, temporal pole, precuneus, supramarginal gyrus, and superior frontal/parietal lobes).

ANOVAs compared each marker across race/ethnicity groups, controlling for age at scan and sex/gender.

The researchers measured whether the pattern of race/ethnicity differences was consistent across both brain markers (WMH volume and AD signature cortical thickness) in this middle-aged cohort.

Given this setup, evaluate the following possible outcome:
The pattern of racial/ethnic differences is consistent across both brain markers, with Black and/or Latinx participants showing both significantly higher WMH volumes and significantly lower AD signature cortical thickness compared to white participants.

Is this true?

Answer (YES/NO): NO